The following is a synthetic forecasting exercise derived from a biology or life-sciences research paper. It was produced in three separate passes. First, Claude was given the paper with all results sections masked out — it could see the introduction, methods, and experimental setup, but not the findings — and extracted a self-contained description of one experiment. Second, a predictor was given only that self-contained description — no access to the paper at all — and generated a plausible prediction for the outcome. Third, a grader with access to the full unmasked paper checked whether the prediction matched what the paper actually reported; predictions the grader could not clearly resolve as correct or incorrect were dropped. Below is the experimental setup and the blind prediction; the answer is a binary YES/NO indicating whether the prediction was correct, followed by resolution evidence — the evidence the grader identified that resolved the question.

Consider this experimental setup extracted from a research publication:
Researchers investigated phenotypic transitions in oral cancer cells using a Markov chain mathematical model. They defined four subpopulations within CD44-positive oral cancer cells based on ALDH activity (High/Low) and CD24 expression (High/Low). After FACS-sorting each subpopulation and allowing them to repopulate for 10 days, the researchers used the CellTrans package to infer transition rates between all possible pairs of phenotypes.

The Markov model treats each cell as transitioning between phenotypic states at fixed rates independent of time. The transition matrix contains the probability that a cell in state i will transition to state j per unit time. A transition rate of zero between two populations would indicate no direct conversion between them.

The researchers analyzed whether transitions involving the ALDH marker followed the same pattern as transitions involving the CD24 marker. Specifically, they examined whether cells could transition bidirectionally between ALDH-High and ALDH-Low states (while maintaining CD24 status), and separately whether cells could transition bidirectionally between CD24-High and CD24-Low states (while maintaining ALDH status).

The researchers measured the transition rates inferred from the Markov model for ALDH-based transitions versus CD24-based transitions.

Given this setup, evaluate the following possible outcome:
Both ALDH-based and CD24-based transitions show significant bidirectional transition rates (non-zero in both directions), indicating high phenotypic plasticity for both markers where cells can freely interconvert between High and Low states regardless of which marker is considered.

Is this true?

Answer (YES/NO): NO